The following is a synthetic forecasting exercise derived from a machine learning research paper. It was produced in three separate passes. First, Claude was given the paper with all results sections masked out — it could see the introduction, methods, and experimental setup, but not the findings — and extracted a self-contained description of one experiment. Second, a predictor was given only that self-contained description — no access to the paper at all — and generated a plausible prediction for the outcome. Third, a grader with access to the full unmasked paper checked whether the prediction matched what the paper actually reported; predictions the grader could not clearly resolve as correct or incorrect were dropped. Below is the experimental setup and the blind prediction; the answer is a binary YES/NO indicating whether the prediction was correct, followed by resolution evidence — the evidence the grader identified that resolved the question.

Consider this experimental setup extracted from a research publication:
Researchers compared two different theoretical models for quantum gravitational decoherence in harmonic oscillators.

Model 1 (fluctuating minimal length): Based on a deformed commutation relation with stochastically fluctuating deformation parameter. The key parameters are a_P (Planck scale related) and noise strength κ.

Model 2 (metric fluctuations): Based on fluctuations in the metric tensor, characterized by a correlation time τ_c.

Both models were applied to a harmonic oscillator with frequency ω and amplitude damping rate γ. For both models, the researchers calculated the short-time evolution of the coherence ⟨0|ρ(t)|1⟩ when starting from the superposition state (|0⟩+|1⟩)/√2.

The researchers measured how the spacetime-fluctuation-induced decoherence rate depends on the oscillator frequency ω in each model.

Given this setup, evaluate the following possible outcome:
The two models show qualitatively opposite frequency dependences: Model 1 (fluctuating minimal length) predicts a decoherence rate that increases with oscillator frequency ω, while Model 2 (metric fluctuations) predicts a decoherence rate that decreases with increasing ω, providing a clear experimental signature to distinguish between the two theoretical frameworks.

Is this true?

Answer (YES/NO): NO